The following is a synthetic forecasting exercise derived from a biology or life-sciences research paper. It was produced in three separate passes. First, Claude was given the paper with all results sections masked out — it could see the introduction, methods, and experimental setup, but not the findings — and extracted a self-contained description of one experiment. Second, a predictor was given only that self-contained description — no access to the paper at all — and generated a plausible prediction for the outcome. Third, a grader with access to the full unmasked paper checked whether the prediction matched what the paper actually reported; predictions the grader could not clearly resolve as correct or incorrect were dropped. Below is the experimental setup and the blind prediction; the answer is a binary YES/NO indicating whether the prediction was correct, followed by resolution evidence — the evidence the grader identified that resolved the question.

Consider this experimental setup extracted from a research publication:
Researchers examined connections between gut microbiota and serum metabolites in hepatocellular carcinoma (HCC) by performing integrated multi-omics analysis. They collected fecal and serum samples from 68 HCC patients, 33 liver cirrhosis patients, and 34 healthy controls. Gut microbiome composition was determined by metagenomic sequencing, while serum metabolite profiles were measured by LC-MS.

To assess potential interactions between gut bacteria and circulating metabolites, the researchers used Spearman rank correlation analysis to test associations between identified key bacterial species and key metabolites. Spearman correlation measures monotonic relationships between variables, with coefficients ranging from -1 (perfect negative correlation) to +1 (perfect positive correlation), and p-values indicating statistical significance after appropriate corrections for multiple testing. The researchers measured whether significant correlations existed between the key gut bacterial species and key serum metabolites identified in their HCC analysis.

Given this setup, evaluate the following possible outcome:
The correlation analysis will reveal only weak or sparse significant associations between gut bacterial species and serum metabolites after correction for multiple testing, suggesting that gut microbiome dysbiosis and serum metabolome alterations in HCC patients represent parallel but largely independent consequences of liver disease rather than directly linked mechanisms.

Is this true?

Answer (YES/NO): NO